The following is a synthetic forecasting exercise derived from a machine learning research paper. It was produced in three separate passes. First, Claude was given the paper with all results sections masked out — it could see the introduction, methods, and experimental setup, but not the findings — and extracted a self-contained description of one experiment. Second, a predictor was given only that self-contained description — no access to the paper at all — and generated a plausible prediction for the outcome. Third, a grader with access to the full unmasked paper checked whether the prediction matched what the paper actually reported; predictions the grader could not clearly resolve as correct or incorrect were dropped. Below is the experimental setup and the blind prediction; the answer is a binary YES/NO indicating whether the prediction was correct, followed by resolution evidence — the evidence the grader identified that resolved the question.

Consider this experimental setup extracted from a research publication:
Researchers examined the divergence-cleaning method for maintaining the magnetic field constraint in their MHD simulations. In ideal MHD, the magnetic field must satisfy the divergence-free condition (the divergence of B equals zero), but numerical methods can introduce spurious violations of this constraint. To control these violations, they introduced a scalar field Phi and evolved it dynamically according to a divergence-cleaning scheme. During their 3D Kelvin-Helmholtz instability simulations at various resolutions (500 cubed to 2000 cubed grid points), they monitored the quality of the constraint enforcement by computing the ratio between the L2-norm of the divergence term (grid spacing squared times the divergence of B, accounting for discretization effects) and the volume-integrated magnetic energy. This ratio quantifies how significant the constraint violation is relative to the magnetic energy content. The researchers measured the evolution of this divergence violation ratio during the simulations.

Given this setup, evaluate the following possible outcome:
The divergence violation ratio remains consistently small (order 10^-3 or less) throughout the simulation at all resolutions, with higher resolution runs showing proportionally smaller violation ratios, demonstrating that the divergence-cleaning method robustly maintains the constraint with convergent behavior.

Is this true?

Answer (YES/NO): NO